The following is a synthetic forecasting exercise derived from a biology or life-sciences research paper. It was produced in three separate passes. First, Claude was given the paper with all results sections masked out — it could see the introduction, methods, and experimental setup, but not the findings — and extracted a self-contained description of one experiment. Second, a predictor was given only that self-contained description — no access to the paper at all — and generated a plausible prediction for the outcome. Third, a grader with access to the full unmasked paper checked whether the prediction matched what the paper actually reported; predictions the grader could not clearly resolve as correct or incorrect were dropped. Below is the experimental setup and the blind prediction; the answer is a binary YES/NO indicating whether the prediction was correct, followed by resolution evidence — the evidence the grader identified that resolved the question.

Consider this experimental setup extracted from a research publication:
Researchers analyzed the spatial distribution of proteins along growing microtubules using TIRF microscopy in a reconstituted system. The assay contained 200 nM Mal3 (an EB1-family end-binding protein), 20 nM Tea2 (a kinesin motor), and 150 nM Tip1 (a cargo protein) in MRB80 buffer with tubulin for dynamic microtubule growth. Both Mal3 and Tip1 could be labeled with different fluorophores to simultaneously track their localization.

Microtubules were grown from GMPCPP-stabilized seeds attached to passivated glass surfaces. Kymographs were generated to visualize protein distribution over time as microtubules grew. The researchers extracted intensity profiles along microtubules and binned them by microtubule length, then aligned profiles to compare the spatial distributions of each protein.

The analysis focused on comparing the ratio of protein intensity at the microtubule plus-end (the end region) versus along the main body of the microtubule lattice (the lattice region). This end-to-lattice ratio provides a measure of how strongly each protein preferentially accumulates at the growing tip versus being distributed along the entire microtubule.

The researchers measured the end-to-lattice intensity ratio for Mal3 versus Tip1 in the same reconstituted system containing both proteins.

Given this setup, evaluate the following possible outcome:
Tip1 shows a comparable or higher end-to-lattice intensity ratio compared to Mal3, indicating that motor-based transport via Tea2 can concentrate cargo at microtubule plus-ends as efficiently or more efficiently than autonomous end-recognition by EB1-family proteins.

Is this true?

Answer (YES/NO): YES